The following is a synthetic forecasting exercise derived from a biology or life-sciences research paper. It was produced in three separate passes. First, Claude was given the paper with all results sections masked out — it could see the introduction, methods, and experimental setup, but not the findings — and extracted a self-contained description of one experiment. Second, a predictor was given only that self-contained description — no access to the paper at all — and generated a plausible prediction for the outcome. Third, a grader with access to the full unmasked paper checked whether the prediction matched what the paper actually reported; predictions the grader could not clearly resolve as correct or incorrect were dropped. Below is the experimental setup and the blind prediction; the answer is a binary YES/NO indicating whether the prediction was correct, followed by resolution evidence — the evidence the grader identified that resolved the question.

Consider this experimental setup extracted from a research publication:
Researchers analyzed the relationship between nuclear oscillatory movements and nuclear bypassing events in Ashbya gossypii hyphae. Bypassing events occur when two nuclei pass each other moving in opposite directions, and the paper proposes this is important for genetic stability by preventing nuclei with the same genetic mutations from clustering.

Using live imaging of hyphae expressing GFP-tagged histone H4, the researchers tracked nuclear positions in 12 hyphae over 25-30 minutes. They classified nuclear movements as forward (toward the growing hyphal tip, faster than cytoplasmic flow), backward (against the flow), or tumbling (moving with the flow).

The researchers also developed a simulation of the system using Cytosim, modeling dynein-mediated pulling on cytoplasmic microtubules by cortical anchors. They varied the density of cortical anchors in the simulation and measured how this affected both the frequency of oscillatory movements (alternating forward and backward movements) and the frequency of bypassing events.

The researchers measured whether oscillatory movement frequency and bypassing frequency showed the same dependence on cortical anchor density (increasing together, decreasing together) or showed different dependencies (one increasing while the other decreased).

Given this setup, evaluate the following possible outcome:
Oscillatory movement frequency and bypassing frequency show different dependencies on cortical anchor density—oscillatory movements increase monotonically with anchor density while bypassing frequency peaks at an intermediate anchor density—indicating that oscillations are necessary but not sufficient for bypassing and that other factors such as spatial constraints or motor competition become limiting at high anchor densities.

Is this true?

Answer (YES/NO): NO